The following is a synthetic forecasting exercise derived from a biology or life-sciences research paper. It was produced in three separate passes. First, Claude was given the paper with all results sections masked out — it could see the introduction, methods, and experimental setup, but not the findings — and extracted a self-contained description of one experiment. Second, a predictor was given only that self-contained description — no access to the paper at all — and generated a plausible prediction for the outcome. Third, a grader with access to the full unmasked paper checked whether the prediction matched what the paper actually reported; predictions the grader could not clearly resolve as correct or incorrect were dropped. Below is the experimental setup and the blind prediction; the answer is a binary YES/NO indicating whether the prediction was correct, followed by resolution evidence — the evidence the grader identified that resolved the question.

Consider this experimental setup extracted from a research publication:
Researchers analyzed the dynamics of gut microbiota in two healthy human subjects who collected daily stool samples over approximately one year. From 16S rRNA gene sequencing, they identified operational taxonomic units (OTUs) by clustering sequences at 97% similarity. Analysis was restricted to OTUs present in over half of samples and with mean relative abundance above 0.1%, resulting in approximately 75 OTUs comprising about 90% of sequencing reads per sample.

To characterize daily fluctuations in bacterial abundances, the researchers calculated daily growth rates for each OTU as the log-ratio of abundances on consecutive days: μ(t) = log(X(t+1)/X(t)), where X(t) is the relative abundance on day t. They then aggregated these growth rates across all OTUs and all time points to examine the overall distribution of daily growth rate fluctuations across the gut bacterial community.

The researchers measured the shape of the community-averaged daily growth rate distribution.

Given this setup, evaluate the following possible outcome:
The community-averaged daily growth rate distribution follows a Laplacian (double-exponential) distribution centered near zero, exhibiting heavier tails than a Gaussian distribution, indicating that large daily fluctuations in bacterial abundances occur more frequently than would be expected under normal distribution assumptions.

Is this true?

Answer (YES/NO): YES